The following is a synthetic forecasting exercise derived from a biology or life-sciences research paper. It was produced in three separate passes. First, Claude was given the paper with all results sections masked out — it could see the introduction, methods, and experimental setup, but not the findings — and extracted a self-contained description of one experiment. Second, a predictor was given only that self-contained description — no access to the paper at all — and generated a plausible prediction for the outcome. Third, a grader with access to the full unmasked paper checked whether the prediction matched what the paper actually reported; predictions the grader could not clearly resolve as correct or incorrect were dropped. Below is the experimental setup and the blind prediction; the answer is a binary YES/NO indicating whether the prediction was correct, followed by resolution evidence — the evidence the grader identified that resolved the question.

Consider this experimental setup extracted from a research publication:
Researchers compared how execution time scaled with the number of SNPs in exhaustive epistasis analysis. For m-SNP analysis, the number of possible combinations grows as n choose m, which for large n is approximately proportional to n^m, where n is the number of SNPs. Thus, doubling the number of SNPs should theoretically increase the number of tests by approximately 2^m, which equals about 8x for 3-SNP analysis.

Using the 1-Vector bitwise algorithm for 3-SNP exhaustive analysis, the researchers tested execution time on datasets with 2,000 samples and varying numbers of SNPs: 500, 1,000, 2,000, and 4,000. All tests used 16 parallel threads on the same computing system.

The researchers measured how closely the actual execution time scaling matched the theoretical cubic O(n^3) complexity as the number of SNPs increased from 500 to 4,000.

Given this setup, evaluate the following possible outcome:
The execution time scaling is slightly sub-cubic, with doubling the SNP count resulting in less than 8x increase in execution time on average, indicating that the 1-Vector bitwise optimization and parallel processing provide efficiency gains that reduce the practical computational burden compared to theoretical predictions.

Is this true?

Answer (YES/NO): NO